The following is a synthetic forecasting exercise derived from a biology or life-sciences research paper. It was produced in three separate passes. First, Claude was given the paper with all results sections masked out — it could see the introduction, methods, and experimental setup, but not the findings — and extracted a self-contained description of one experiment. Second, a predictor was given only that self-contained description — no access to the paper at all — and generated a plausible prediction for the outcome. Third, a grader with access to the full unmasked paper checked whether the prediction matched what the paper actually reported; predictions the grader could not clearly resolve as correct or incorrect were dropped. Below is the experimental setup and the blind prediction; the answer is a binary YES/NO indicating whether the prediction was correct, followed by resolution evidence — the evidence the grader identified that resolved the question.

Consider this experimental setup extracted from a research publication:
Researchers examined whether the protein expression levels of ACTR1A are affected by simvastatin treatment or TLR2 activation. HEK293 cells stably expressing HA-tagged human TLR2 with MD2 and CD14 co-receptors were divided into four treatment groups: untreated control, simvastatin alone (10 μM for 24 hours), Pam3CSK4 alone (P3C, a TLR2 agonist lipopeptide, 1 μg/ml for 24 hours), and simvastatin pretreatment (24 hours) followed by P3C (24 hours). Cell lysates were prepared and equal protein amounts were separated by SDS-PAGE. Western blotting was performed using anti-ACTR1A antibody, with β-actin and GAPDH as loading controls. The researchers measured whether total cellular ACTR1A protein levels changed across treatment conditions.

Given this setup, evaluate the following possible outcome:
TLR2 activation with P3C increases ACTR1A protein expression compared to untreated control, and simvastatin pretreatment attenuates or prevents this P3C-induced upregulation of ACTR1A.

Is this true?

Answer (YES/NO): NO